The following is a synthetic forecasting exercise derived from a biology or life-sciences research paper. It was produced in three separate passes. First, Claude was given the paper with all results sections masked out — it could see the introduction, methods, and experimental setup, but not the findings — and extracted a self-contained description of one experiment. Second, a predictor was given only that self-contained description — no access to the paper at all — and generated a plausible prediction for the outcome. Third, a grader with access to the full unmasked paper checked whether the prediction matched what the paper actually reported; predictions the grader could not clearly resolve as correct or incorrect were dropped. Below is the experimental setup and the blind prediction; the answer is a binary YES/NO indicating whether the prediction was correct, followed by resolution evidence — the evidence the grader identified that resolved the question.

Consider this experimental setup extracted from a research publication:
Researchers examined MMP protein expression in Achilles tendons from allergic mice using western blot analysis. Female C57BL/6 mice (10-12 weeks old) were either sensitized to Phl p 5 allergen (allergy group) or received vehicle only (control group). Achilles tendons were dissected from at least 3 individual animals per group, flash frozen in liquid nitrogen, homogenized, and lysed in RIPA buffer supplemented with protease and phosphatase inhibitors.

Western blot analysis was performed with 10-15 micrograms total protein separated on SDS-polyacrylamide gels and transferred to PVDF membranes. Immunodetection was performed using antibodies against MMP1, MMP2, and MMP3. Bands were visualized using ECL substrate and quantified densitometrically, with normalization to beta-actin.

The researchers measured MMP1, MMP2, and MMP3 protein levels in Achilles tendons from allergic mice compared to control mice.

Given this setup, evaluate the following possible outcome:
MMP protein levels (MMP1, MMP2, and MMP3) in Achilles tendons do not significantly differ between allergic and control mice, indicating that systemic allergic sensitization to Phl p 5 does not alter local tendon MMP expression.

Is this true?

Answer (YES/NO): NO